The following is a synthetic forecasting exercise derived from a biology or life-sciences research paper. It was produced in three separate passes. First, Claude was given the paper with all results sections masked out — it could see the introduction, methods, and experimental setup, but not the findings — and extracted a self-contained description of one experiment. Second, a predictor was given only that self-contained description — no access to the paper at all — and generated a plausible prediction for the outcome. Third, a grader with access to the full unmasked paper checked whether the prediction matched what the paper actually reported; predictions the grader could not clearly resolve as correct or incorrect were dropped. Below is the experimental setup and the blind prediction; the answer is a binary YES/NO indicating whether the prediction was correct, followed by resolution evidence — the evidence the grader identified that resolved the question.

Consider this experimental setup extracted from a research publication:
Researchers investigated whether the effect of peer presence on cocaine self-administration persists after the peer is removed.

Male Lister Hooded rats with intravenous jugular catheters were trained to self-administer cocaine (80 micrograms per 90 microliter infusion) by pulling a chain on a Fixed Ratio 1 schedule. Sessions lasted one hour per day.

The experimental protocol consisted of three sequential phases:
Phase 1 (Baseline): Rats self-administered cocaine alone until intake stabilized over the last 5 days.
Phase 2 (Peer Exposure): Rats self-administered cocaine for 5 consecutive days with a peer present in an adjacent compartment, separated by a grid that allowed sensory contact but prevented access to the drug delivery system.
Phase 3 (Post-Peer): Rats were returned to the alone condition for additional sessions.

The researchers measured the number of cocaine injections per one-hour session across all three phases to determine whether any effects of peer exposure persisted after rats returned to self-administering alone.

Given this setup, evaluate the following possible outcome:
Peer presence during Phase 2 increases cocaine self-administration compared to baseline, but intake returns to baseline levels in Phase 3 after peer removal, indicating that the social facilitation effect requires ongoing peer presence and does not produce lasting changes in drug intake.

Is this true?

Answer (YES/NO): NO